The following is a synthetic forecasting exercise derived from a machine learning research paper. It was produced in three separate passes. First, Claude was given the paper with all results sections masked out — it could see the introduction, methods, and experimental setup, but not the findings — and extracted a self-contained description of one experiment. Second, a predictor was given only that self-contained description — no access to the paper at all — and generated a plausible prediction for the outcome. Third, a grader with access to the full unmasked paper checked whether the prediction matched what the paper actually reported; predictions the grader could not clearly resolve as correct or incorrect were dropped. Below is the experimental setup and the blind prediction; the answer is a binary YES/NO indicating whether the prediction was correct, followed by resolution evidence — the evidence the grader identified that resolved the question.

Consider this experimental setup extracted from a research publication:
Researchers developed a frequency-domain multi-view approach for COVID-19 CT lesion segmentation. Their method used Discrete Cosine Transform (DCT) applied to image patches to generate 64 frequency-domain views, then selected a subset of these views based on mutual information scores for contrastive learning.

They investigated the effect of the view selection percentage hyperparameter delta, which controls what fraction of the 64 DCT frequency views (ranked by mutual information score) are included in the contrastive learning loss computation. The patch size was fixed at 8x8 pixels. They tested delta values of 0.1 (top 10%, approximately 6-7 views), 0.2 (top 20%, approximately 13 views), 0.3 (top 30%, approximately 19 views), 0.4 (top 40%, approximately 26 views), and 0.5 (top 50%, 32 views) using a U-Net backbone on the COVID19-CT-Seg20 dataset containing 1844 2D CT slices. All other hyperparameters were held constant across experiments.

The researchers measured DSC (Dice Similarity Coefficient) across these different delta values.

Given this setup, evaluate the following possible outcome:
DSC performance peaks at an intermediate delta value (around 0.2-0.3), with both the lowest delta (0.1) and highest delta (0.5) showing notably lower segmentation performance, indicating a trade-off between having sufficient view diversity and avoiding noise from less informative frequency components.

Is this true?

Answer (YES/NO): NO